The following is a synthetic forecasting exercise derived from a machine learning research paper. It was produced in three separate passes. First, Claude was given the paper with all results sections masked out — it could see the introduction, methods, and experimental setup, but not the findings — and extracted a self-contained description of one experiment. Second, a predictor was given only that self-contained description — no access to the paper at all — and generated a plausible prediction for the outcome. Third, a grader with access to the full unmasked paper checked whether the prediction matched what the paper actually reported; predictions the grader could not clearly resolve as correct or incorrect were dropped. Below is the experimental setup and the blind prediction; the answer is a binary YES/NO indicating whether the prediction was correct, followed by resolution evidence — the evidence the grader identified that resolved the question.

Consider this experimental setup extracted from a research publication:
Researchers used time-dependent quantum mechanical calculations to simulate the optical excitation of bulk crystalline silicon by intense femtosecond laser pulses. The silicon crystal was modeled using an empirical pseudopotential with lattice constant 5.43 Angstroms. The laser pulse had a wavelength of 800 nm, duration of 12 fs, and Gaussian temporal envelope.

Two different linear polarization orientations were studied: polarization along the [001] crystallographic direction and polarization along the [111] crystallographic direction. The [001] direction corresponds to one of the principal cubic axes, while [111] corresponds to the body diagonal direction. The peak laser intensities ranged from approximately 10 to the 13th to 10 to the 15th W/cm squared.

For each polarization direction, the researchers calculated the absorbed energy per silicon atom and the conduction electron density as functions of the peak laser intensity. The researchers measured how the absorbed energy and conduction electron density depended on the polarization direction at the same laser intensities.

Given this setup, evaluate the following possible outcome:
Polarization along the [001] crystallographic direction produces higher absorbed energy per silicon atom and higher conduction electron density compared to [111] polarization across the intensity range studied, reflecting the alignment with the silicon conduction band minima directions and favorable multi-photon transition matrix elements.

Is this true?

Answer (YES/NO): NO